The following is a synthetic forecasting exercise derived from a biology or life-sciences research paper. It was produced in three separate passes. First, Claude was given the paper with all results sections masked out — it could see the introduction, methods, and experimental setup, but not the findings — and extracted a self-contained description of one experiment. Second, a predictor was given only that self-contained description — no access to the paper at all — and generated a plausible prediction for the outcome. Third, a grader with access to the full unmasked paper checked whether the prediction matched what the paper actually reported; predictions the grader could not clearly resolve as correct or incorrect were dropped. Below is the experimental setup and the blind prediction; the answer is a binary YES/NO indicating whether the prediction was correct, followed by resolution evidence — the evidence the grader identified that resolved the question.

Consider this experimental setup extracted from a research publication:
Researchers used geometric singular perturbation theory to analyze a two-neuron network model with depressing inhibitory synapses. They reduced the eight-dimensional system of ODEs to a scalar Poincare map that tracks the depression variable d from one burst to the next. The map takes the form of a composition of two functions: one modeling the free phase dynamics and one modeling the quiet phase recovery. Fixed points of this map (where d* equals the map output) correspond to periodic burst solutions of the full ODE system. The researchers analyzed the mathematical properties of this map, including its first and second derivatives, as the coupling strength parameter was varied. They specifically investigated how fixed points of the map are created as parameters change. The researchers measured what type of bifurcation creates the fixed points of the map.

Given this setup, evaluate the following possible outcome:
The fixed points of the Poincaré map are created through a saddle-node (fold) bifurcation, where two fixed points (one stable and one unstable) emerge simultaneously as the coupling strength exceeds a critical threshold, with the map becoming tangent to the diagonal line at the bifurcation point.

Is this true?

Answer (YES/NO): YES